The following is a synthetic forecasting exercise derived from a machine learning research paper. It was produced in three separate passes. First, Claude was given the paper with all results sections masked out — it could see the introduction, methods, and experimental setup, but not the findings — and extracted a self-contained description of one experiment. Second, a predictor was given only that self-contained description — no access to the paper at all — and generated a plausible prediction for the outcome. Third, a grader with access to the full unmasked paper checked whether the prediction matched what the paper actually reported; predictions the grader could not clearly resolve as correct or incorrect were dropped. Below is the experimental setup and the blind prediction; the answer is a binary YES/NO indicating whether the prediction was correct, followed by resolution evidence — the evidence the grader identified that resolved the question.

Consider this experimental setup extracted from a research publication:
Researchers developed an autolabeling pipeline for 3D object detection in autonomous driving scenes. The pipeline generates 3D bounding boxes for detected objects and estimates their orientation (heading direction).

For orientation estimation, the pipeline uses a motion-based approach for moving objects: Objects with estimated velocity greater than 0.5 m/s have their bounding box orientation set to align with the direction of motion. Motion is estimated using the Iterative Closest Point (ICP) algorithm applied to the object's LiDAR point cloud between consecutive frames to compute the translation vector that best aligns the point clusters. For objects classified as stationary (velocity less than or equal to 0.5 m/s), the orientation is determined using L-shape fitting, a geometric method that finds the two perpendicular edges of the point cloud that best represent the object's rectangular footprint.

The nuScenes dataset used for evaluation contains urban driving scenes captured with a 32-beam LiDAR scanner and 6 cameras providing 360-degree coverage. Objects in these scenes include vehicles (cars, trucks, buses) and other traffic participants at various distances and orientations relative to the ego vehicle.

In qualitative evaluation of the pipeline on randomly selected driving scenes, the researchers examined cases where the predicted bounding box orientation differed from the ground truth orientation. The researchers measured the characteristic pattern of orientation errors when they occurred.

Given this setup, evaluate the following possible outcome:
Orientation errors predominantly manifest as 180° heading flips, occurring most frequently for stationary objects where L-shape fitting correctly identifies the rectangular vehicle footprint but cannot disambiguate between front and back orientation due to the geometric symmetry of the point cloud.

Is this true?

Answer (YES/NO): NO